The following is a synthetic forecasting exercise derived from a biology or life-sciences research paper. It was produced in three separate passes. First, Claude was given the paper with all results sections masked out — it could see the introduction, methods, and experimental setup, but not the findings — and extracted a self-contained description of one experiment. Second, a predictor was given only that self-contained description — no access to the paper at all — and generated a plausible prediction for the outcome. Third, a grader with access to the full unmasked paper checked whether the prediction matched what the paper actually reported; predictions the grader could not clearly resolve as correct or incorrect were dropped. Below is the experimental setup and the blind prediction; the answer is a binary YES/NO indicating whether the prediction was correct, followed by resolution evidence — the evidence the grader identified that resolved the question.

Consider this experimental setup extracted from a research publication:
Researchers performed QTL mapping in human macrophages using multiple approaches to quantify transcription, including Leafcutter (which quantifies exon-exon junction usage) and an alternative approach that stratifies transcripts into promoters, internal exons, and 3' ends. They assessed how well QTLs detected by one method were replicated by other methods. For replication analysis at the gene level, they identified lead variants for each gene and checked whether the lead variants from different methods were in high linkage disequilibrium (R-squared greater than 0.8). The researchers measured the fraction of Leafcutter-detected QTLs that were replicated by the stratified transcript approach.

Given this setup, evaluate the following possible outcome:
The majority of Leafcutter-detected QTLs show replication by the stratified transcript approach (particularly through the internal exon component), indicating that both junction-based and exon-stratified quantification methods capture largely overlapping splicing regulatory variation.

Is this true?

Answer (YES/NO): NO